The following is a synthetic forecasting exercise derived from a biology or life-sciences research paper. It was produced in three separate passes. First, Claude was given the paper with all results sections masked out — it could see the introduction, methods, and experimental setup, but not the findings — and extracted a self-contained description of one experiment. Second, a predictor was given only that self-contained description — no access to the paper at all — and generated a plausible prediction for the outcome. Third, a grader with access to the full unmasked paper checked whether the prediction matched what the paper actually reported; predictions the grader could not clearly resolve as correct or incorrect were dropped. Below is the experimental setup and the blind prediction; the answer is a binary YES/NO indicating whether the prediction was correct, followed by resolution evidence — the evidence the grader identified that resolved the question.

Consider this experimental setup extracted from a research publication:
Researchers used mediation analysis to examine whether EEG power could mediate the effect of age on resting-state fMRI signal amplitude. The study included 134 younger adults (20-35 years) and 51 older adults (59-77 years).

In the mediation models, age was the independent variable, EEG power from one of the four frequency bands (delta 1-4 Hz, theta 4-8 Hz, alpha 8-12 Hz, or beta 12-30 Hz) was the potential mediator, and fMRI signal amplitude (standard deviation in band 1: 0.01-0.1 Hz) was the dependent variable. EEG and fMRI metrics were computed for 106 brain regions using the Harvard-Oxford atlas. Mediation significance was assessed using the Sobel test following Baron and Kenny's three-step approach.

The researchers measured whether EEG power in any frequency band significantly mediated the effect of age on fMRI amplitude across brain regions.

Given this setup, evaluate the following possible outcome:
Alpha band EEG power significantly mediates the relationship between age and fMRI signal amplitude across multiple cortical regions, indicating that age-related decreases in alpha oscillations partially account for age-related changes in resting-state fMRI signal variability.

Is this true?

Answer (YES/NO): NO